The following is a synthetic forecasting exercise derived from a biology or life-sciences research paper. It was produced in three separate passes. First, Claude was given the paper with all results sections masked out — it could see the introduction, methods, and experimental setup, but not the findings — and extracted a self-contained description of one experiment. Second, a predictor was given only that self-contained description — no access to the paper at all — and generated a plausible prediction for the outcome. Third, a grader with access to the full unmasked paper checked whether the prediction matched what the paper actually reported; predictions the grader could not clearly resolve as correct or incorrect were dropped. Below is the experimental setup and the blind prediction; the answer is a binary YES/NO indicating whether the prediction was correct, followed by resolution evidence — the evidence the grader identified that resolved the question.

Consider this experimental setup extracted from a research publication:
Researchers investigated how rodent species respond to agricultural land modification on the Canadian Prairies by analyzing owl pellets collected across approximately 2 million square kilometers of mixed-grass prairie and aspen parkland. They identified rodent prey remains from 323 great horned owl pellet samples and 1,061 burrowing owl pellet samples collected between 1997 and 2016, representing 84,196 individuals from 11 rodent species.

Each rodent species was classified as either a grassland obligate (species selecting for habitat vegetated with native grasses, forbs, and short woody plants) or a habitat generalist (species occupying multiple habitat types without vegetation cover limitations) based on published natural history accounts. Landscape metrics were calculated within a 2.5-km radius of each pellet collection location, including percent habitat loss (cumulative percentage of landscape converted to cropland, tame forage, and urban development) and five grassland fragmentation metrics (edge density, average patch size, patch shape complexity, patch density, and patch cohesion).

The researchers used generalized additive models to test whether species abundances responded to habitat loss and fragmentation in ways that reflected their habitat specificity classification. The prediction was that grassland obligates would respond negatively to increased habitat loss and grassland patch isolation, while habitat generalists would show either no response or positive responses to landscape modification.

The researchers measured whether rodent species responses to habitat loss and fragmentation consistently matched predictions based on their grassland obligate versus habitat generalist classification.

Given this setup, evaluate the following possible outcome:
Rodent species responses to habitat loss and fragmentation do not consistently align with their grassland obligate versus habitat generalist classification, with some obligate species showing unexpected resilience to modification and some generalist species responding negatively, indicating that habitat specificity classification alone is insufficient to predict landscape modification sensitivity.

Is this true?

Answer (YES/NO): YES